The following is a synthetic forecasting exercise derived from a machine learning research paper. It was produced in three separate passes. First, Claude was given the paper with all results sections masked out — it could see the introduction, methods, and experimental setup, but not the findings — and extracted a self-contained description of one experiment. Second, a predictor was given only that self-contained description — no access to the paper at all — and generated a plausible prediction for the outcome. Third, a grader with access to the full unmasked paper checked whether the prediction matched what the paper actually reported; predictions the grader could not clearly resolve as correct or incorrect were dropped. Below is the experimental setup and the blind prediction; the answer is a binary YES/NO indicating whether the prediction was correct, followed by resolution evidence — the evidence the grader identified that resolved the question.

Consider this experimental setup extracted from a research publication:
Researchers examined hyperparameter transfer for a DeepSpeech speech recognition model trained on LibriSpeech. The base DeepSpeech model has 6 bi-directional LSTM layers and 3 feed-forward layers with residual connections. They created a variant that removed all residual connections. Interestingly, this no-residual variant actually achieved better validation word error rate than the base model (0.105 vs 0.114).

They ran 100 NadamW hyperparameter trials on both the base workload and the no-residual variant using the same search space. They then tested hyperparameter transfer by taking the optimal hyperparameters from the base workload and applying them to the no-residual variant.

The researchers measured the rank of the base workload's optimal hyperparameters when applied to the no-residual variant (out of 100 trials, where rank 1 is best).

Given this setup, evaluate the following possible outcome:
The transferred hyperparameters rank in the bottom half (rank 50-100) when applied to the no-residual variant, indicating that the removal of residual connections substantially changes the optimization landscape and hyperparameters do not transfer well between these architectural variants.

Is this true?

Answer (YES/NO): NO